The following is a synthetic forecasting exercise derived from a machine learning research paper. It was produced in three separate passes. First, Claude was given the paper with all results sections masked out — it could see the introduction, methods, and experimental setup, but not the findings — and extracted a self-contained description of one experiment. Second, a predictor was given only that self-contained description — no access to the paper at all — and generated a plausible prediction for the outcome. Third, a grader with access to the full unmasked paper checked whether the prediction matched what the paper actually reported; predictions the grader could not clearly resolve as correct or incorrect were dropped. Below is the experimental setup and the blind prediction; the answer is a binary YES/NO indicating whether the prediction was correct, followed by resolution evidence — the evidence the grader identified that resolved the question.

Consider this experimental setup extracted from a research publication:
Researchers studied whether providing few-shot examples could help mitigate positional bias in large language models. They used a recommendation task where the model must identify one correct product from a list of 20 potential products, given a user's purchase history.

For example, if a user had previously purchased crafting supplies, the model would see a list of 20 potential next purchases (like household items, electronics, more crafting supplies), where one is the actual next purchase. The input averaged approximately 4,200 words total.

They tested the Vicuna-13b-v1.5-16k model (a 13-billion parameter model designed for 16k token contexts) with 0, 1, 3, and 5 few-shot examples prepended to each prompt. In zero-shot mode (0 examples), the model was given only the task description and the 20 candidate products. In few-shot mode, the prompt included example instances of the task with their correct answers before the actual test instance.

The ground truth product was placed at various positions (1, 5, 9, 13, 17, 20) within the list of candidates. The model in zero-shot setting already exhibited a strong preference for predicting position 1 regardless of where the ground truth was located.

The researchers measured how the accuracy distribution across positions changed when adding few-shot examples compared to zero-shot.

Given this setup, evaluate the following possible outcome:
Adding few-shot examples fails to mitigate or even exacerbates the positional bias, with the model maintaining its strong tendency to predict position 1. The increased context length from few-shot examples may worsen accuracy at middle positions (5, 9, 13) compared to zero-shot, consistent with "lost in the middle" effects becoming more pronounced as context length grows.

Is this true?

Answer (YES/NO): YES